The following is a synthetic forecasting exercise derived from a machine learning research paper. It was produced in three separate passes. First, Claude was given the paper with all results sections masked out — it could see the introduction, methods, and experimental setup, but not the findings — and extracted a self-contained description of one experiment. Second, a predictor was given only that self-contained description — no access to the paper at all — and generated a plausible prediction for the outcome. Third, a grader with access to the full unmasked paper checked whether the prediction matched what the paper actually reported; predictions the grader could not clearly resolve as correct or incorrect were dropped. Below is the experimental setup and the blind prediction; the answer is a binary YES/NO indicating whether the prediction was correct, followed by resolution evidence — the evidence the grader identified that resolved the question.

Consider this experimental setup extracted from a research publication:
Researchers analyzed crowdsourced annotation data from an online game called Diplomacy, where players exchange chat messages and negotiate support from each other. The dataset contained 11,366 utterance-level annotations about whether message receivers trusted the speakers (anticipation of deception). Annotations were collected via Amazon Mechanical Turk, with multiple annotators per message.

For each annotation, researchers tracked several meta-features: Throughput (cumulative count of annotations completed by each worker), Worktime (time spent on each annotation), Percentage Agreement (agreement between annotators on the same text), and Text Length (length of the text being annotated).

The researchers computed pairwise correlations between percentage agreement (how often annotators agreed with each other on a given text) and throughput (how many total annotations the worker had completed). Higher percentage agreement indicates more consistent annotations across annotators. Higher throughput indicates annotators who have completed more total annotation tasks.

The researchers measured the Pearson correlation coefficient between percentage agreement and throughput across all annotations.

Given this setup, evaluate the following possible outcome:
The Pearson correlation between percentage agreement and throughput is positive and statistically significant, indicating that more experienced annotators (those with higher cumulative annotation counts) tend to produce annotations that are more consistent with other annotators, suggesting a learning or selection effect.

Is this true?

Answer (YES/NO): NO